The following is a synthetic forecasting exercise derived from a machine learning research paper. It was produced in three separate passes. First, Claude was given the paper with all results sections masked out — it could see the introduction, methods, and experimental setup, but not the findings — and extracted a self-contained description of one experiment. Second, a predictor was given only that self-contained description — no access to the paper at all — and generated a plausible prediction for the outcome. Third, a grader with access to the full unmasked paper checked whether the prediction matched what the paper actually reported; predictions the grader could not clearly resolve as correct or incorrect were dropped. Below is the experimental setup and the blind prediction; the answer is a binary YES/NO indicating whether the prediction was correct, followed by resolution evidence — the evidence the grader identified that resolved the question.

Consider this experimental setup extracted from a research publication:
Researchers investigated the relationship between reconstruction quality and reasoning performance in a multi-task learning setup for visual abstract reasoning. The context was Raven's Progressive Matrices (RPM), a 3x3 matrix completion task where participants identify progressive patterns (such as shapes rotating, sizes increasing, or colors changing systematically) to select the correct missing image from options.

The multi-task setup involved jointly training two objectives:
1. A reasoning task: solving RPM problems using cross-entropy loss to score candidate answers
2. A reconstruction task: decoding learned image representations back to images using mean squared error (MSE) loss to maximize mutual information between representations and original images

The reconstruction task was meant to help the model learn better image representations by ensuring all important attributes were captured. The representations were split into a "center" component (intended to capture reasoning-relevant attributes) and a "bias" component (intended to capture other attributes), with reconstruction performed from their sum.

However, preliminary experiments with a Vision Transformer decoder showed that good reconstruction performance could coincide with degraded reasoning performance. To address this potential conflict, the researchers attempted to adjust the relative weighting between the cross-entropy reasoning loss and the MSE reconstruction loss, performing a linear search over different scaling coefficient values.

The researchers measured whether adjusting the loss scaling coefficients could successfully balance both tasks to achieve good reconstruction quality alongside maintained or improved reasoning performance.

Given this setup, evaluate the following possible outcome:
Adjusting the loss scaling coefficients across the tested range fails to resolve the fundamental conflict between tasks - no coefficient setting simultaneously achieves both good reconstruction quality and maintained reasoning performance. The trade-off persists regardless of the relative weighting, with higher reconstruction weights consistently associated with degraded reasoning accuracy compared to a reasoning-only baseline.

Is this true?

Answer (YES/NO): YES